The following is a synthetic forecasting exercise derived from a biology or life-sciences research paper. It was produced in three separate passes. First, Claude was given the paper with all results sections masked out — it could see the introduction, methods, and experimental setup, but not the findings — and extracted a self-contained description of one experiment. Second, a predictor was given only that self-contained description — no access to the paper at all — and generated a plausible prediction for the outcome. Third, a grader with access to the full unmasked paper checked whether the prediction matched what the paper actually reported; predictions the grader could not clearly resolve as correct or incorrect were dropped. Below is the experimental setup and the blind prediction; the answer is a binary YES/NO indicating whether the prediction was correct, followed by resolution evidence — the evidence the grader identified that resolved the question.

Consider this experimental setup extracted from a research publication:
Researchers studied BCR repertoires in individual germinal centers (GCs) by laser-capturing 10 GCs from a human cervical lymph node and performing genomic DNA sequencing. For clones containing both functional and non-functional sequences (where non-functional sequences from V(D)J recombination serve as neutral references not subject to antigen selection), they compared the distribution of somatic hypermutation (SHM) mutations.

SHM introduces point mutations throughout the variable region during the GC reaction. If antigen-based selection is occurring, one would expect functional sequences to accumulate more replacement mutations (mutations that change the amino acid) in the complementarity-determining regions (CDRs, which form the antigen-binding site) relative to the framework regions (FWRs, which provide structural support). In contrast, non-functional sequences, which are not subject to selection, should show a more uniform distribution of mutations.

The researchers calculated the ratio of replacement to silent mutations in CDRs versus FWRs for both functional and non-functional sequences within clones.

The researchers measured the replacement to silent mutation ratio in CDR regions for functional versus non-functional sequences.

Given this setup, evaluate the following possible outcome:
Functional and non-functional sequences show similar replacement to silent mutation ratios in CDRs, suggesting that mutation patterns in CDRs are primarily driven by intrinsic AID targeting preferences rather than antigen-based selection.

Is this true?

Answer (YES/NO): YES